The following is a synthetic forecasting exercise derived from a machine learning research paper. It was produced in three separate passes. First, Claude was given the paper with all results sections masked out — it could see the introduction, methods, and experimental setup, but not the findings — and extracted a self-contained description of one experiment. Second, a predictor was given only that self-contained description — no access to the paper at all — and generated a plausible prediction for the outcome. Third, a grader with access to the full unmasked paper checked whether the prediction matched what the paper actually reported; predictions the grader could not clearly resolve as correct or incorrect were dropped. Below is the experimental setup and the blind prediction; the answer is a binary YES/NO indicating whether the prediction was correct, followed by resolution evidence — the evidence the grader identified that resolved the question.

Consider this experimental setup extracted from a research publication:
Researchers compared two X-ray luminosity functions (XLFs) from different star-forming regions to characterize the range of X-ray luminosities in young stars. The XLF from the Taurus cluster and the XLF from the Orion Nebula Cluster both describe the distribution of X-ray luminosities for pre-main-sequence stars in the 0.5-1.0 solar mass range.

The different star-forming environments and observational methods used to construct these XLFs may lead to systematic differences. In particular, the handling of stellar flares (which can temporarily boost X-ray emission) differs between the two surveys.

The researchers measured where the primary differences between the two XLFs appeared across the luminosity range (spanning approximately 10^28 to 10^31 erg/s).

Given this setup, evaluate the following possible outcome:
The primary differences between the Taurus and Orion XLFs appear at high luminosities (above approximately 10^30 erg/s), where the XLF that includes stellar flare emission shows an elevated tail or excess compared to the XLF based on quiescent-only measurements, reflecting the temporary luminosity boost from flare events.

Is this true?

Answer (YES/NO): YES